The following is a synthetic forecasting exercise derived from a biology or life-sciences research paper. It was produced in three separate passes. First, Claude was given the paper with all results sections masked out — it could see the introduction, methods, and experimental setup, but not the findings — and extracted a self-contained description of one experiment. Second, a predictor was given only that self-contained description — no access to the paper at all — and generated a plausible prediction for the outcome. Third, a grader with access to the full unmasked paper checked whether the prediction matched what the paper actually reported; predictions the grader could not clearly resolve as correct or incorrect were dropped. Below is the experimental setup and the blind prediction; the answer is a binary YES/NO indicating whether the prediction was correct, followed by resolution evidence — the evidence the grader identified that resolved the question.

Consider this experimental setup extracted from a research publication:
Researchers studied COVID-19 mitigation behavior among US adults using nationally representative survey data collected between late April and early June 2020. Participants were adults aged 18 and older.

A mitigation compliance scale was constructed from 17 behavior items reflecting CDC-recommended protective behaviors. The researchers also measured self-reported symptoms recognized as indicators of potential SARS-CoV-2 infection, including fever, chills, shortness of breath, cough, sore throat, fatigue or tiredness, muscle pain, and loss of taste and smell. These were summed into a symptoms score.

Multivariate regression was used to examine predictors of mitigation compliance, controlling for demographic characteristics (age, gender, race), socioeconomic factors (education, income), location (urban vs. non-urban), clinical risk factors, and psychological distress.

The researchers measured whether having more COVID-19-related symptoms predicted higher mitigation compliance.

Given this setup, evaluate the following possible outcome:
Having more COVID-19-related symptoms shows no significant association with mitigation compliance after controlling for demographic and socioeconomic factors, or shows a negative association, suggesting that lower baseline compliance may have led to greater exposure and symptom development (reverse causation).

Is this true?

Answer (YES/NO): YES